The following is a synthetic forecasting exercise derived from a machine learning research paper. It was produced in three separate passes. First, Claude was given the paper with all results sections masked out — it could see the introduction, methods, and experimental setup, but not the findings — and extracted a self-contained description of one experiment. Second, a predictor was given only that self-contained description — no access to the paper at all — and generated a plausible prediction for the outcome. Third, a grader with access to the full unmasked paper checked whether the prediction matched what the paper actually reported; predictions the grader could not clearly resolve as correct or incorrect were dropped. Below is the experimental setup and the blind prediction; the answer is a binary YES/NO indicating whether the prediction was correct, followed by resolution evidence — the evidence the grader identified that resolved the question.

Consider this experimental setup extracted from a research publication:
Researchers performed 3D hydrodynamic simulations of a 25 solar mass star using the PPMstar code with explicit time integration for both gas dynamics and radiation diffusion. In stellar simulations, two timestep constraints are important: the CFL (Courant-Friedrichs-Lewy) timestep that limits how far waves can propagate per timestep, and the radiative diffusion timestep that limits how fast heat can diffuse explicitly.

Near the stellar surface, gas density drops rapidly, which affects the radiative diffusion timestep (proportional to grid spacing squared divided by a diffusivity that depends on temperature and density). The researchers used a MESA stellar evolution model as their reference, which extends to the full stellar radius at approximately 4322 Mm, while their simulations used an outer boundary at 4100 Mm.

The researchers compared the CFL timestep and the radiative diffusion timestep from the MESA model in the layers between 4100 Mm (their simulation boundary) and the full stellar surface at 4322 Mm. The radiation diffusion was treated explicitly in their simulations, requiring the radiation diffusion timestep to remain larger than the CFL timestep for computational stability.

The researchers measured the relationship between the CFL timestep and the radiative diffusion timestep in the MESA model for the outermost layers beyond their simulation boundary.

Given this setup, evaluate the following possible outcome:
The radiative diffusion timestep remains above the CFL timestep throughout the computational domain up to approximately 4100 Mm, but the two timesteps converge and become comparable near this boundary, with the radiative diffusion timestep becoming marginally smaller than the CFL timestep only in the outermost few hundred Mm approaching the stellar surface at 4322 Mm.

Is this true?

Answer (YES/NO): NO